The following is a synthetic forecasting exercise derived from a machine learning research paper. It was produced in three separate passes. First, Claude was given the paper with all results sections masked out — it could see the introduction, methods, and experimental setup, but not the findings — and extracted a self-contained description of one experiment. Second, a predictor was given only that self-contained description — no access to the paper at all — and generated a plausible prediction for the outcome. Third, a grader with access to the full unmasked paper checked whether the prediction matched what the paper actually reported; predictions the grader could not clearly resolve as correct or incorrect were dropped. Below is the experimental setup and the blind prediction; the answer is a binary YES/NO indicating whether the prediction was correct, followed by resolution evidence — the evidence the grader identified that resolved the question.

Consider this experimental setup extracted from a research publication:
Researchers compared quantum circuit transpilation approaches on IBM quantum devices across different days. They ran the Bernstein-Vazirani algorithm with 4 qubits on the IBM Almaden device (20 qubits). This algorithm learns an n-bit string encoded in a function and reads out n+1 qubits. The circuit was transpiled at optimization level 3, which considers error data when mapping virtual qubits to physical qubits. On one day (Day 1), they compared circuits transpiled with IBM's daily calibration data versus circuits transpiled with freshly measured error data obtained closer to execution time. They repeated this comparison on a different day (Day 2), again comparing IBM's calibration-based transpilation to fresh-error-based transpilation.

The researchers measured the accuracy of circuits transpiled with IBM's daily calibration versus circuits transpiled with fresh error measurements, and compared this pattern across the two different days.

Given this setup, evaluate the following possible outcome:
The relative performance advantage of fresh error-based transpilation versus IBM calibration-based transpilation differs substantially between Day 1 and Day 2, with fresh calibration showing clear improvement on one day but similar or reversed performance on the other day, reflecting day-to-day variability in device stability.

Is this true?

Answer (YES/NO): YES